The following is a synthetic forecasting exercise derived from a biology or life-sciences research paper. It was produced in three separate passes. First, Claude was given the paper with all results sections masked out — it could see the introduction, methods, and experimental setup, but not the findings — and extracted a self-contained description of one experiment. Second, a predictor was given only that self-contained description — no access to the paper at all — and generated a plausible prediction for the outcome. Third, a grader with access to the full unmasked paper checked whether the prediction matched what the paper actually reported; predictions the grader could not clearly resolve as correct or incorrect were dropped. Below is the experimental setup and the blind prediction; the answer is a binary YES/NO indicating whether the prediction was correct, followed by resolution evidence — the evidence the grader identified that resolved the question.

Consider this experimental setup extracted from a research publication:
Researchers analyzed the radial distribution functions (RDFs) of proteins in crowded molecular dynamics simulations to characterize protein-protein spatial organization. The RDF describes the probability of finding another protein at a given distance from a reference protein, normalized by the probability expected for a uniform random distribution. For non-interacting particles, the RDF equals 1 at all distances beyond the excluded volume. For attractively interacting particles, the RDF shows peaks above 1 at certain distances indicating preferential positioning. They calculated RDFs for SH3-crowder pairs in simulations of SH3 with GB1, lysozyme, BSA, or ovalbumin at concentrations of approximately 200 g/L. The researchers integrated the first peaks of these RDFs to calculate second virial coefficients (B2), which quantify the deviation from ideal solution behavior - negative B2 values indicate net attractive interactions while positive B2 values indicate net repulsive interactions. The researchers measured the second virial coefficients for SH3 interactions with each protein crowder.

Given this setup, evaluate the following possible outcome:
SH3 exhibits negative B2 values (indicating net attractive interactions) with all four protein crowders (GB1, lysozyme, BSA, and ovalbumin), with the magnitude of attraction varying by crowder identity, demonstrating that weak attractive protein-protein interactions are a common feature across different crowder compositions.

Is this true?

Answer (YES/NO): YES